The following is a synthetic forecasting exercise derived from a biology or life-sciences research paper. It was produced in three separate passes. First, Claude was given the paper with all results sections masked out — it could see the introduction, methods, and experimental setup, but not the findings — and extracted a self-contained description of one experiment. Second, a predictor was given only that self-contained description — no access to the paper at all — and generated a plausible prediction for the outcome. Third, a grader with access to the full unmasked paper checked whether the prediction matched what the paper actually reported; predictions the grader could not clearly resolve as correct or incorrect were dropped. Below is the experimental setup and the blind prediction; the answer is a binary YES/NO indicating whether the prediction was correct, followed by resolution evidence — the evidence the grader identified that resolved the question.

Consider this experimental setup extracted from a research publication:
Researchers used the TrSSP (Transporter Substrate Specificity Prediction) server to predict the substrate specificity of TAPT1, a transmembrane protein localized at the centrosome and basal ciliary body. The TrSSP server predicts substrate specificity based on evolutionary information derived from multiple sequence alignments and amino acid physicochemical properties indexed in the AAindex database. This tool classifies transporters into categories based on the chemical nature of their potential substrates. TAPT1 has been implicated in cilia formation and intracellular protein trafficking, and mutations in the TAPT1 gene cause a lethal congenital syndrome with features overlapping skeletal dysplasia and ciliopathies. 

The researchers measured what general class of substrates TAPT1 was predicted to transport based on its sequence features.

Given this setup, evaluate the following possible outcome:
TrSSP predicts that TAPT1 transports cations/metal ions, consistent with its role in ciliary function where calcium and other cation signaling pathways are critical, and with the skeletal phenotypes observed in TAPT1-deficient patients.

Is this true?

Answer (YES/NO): NO